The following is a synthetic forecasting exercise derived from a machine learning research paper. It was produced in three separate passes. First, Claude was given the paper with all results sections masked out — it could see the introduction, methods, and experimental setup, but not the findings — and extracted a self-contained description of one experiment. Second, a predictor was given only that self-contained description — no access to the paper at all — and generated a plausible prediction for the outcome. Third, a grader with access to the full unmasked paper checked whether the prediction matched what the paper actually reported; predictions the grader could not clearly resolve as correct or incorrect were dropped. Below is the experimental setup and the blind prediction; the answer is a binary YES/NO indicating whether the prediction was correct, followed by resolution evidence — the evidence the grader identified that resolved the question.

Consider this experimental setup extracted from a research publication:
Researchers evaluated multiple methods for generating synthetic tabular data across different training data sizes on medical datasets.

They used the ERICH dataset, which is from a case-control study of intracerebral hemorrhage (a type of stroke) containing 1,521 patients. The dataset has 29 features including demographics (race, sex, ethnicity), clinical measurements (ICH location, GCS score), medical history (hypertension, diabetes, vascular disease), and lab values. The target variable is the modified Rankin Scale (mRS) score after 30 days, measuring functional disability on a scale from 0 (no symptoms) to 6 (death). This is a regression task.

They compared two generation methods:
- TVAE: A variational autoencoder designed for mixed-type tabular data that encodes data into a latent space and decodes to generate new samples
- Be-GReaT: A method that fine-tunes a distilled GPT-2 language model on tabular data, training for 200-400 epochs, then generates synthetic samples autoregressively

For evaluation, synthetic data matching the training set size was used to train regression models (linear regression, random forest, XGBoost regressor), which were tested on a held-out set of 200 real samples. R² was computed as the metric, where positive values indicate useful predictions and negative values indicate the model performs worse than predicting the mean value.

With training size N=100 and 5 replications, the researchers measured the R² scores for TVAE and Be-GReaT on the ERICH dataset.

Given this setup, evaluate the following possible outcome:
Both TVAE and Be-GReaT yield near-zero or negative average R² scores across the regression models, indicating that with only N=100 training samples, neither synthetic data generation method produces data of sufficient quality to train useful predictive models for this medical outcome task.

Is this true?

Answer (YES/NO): YES